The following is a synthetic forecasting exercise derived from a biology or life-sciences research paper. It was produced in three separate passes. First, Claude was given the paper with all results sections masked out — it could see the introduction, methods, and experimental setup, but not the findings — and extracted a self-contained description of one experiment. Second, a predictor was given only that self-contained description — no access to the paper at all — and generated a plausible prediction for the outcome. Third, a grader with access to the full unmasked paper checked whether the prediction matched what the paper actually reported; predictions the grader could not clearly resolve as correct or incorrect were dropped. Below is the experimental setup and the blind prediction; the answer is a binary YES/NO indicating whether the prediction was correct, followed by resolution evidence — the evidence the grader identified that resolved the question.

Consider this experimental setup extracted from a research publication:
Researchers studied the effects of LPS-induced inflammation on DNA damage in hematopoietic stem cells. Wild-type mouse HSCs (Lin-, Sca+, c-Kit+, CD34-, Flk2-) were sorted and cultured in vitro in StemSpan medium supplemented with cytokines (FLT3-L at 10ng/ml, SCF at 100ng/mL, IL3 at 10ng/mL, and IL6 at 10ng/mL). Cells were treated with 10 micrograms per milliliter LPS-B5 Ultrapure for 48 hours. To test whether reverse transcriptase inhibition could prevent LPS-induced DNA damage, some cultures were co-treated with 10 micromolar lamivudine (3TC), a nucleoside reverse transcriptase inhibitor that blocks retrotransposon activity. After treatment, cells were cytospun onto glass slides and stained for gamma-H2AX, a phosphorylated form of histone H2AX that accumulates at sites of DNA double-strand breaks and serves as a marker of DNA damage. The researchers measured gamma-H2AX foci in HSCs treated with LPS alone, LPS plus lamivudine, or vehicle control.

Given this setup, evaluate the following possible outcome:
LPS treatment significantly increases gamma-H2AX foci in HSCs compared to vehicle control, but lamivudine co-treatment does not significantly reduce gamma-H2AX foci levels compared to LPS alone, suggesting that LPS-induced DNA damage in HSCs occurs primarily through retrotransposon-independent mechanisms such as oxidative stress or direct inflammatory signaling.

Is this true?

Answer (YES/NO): NO